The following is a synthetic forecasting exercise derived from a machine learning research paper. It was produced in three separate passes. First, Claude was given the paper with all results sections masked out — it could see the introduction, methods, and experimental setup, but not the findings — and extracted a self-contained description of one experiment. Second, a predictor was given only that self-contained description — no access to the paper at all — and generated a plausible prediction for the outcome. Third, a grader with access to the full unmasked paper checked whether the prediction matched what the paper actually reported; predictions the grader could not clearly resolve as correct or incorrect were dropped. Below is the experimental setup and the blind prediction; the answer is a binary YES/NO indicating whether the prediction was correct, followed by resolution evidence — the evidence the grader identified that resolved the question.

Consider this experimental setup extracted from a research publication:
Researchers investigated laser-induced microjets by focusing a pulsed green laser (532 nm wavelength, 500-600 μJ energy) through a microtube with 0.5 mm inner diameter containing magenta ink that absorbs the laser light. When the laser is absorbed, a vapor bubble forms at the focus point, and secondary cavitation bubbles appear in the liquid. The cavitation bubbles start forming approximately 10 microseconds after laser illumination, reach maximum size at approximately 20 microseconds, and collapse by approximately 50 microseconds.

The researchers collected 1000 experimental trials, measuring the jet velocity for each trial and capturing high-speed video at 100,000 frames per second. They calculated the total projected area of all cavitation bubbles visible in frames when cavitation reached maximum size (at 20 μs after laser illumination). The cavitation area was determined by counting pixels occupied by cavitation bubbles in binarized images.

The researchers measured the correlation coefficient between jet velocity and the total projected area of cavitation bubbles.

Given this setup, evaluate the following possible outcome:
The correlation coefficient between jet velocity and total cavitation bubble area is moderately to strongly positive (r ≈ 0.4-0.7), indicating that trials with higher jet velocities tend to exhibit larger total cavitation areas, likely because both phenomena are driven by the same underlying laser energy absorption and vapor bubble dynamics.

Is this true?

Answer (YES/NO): NO